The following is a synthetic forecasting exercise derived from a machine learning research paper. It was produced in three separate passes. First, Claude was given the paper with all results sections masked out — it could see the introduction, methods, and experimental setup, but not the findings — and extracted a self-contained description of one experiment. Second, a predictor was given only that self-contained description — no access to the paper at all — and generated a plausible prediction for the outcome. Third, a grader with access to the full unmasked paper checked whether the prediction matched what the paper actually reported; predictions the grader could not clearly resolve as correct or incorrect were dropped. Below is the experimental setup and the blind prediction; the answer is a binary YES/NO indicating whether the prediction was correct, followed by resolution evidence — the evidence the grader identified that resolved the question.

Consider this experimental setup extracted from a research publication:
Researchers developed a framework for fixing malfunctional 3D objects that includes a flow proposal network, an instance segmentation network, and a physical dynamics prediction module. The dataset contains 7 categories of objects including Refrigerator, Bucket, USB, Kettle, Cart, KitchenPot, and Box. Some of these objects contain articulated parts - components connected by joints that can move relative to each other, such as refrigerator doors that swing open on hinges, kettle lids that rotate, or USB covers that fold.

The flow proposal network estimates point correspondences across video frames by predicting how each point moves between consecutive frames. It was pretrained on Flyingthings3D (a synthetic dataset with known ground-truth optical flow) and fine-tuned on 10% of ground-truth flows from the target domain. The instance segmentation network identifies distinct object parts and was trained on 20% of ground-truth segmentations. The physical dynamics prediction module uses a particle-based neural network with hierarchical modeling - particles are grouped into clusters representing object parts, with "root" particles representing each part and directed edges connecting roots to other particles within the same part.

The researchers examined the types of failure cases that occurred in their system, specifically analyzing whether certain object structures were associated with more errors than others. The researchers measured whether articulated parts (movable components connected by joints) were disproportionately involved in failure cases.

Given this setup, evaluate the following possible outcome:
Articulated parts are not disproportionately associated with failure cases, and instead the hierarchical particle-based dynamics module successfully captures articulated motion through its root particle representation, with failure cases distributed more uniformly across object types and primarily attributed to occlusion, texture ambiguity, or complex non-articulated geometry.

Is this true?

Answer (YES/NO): NO